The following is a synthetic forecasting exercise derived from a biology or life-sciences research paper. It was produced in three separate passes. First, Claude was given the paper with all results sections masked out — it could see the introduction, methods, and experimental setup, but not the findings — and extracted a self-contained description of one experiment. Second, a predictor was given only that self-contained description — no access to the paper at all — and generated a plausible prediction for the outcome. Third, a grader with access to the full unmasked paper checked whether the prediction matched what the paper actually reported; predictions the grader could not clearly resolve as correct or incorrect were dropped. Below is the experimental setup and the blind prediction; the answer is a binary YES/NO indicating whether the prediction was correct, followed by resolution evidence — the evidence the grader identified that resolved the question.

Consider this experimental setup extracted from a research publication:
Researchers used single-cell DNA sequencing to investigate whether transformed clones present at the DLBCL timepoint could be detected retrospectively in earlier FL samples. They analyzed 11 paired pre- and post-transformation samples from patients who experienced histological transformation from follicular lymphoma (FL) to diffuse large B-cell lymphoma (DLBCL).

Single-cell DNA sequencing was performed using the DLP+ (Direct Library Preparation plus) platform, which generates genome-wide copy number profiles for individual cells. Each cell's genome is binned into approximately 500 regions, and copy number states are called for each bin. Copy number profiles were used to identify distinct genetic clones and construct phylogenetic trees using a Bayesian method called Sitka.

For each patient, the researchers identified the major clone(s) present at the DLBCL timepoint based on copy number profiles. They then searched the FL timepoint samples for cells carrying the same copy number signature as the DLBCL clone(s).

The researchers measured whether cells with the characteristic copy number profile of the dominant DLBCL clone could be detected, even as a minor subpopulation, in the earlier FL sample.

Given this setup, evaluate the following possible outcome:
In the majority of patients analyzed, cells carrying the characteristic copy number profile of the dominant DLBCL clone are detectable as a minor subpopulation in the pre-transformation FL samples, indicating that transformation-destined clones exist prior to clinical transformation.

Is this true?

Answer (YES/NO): NO